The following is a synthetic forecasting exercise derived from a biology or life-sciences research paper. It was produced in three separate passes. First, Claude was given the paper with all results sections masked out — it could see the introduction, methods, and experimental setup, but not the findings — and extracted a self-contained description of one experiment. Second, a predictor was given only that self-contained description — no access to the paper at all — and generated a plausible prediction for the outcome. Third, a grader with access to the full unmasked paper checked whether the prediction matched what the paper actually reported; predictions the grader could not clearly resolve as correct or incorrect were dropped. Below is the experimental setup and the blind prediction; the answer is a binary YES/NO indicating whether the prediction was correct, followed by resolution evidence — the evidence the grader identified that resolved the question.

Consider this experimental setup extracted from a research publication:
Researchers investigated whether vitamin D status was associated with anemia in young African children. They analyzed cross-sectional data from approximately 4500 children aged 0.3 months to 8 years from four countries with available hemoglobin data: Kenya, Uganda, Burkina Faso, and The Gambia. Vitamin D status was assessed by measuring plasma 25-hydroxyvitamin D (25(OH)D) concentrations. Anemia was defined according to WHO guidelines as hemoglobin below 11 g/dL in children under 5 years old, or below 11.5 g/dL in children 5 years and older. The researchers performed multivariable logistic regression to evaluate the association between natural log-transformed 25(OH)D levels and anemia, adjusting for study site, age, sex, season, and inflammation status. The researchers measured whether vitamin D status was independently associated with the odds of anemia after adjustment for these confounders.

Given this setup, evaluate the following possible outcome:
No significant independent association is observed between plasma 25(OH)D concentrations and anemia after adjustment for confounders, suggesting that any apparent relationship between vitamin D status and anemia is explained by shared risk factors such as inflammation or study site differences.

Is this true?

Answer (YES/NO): YES